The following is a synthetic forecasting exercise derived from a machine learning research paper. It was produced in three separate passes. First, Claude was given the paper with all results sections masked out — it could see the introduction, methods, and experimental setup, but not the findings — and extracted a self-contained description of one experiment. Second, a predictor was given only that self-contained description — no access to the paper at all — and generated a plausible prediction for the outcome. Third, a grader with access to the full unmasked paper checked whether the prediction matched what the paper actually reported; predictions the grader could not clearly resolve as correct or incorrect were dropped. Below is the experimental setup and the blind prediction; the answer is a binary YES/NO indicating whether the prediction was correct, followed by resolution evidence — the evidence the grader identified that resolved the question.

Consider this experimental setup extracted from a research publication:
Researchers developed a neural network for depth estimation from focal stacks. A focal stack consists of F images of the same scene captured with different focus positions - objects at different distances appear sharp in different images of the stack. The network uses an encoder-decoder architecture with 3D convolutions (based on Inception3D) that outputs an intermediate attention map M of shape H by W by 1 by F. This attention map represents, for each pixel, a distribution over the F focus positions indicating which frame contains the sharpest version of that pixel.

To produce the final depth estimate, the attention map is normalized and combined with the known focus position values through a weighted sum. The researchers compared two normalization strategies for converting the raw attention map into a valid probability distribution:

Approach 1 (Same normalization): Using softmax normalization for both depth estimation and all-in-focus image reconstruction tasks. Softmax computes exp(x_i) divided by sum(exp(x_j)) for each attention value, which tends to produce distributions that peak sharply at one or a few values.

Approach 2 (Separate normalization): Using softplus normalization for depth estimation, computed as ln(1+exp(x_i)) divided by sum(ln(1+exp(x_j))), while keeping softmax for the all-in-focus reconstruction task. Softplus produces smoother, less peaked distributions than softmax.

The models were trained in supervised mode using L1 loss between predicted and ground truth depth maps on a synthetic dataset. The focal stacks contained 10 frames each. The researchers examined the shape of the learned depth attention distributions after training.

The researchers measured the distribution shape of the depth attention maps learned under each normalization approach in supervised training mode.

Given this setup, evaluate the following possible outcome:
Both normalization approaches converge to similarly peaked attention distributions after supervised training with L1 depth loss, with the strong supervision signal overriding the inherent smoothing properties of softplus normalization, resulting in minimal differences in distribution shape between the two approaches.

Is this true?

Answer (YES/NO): NO